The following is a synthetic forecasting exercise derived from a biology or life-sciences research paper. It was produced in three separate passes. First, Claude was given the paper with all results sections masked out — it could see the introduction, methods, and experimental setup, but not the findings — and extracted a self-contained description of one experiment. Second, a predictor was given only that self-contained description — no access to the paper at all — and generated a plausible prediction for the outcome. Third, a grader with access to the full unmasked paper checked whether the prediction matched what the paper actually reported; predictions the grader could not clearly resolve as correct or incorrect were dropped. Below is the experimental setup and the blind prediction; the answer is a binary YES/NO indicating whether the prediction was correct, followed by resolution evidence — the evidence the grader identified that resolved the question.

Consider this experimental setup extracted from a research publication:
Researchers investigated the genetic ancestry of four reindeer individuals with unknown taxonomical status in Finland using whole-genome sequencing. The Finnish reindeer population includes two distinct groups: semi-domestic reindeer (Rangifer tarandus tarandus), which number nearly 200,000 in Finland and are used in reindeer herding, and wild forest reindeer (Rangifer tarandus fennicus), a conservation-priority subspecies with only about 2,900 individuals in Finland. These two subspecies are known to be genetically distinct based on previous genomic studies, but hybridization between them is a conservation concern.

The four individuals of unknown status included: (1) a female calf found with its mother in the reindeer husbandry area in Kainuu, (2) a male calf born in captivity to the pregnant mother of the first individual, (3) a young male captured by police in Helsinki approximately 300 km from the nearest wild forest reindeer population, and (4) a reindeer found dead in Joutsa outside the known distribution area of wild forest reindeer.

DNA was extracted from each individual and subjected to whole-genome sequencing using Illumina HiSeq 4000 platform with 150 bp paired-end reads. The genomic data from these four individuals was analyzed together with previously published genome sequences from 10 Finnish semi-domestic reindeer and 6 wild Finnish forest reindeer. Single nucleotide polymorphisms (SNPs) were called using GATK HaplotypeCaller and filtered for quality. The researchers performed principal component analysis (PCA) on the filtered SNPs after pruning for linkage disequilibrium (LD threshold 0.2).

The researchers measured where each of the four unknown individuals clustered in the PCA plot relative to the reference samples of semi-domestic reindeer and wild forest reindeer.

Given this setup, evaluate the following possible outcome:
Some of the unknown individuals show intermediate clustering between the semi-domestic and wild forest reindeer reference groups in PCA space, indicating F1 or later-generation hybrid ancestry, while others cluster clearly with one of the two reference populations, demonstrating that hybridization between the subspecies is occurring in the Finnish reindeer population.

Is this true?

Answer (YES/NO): NO